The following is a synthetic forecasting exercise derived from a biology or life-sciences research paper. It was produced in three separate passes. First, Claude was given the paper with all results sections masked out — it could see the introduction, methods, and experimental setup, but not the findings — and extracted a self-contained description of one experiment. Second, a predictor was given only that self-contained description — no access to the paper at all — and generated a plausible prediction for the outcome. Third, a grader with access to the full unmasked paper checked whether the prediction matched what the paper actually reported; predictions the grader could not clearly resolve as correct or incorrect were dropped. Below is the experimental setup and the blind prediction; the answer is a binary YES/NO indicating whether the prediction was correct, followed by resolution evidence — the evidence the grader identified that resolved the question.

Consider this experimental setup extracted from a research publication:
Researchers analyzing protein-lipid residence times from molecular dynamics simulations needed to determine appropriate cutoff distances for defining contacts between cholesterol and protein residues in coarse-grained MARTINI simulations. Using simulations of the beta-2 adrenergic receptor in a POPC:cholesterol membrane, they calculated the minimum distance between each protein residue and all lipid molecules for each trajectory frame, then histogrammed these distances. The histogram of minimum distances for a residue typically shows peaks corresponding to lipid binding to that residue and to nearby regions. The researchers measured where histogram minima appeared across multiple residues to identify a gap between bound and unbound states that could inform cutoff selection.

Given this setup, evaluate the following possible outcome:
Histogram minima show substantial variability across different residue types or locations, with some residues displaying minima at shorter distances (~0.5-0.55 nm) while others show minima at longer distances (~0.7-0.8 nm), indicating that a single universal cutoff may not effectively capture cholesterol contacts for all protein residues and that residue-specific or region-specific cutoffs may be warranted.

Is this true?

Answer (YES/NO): NO